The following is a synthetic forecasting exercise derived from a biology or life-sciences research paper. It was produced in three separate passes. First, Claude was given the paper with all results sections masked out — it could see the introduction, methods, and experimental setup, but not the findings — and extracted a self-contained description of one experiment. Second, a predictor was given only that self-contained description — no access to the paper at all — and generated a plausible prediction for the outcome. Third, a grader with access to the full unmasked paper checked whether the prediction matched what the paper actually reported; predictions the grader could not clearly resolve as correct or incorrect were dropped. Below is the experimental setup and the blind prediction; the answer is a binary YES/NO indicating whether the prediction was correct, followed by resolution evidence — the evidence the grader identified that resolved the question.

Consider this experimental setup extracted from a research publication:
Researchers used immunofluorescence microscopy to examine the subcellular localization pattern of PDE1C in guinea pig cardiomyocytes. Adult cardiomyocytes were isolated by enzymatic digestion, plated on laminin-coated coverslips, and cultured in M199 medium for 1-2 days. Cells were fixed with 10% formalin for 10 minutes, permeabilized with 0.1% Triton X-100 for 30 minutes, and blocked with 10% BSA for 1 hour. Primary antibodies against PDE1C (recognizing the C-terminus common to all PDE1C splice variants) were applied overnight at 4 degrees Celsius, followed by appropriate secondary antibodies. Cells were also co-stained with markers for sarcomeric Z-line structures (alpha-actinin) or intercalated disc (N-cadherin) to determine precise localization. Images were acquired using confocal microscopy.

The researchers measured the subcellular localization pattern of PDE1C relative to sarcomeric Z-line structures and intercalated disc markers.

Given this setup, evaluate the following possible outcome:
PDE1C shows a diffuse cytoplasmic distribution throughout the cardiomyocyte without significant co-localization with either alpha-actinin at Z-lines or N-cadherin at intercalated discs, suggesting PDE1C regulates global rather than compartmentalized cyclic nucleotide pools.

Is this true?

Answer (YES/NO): NO